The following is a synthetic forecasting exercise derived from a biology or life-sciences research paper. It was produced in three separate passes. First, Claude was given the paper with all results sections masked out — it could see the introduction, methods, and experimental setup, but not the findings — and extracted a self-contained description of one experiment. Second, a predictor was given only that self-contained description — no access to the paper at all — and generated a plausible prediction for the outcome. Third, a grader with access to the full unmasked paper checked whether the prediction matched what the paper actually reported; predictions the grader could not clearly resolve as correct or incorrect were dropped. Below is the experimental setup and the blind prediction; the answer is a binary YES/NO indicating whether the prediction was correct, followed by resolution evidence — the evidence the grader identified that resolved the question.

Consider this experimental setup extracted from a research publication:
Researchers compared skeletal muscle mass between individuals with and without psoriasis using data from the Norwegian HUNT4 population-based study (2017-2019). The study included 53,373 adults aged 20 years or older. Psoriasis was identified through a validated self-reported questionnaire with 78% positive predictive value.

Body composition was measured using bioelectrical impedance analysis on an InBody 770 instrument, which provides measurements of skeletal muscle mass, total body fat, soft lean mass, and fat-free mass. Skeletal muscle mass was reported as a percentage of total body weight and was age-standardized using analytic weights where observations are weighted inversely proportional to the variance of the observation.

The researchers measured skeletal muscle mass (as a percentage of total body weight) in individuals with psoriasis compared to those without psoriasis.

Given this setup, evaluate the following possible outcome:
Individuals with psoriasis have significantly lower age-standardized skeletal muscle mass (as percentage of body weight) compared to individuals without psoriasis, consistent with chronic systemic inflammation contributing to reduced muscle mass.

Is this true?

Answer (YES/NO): YES